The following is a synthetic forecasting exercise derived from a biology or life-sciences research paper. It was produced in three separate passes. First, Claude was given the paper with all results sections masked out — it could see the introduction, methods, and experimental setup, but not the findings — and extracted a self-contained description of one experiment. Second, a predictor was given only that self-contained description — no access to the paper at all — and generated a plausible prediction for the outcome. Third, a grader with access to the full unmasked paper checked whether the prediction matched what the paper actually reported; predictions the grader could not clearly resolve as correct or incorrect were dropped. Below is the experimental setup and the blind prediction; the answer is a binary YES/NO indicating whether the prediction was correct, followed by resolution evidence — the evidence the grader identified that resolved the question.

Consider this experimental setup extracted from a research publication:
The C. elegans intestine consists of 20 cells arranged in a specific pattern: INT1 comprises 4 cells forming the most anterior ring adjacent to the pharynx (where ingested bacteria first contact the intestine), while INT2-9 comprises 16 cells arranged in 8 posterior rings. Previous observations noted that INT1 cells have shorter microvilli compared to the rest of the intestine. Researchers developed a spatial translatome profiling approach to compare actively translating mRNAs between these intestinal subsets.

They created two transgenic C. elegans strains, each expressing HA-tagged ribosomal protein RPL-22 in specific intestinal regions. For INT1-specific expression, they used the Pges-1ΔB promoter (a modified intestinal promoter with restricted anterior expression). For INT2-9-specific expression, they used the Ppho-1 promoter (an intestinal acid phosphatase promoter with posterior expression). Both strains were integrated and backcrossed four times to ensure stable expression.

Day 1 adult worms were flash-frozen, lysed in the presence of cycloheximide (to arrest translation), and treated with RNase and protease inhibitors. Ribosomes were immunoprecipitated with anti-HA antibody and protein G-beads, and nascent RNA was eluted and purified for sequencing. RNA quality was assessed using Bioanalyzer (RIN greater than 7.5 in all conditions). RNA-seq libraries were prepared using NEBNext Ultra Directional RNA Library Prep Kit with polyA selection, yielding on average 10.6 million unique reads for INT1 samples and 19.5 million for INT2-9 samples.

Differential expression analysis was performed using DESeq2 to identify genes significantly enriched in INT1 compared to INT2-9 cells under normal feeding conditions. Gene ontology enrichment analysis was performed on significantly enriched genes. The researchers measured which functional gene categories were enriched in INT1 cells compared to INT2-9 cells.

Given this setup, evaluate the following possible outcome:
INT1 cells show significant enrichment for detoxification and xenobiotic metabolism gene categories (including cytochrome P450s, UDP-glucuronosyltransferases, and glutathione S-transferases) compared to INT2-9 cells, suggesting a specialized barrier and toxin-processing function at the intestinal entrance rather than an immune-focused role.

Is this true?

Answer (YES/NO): NO